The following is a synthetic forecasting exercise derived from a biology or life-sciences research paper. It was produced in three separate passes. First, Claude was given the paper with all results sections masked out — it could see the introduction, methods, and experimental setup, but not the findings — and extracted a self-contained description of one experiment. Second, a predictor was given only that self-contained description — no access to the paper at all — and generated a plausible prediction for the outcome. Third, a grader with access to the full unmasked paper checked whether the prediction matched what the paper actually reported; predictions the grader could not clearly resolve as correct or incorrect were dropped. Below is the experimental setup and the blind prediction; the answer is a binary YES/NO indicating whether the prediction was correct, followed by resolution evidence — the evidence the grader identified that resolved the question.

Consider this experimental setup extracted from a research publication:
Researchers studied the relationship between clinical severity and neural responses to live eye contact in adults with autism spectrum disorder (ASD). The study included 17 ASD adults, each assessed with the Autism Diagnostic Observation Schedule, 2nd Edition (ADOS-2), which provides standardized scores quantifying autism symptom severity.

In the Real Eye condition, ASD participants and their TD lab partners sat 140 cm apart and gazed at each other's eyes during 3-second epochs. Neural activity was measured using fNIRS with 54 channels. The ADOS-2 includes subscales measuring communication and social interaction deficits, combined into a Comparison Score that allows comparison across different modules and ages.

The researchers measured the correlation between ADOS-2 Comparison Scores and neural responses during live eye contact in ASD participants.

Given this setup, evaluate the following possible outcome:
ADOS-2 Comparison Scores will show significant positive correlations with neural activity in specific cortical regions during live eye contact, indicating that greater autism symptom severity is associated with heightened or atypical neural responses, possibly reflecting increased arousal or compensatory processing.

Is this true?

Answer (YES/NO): NO